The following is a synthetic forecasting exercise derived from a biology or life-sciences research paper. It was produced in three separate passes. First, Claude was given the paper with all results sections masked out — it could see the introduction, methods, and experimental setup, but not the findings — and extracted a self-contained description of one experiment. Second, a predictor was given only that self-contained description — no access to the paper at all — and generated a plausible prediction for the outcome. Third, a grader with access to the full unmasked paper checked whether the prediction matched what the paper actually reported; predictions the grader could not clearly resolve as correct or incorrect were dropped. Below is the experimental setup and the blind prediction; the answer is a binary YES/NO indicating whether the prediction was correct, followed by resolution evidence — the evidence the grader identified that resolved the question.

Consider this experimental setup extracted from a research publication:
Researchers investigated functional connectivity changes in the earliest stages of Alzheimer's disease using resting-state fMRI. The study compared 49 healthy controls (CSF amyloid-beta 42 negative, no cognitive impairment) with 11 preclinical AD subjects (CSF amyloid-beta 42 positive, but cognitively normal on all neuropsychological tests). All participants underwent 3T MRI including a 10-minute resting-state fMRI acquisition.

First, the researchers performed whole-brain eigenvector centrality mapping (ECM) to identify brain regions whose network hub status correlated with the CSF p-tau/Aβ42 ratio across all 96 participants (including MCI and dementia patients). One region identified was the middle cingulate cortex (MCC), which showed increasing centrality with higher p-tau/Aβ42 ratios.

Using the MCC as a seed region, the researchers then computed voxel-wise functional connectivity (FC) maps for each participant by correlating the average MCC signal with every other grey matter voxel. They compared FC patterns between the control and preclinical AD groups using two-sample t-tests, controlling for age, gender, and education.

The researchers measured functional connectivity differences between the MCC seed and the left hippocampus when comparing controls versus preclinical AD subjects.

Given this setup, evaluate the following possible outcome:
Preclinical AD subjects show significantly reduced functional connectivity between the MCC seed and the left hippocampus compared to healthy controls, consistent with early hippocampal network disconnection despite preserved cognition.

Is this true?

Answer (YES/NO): YES